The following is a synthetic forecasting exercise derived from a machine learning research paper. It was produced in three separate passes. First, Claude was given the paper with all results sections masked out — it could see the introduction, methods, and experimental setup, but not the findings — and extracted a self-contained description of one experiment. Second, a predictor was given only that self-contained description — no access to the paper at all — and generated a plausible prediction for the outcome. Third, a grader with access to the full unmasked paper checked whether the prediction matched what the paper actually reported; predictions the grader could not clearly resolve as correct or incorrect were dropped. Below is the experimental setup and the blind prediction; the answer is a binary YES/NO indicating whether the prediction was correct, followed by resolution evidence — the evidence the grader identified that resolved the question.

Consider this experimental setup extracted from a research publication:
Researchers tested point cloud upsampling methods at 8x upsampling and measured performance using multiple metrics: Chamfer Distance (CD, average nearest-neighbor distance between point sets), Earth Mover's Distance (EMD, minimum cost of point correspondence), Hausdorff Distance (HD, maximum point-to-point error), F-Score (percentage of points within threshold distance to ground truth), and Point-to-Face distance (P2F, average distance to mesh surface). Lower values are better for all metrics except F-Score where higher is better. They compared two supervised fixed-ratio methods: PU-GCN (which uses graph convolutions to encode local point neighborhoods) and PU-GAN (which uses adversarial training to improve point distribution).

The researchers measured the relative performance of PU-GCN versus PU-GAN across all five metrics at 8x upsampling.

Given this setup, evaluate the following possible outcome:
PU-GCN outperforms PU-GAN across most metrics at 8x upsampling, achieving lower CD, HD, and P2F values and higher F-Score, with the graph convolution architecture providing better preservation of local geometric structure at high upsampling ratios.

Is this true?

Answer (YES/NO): NO